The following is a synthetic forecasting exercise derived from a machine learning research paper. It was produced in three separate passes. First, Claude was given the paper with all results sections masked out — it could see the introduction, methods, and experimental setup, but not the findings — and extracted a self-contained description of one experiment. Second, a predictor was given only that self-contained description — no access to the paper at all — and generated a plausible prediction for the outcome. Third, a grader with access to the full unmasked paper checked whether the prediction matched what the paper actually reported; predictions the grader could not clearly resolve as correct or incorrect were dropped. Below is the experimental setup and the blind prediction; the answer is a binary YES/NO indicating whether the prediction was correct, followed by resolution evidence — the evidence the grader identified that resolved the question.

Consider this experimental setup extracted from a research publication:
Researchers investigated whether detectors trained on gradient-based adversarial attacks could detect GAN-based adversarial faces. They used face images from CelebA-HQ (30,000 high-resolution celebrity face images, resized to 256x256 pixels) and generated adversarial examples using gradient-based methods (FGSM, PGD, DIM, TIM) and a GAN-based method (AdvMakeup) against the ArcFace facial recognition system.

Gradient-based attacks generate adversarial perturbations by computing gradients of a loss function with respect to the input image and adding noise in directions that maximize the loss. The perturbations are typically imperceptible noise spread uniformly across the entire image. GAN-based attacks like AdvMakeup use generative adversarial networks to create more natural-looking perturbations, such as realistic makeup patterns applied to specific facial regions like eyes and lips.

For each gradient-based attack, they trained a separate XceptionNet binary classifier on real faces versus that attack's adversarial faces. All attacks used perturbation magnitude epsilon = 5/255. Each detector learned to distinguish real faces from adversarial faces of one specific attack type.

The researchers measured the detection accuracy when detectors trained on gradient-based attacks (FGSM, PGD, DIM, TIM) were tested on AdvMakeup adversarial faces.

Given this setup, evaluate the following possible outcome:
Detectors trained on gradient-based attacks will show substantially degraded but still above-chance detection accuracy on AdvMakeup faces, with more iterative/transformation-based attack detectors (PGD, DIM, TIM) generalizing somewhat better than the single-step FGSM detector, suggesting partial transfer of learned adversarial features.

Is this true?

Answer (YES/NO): NO